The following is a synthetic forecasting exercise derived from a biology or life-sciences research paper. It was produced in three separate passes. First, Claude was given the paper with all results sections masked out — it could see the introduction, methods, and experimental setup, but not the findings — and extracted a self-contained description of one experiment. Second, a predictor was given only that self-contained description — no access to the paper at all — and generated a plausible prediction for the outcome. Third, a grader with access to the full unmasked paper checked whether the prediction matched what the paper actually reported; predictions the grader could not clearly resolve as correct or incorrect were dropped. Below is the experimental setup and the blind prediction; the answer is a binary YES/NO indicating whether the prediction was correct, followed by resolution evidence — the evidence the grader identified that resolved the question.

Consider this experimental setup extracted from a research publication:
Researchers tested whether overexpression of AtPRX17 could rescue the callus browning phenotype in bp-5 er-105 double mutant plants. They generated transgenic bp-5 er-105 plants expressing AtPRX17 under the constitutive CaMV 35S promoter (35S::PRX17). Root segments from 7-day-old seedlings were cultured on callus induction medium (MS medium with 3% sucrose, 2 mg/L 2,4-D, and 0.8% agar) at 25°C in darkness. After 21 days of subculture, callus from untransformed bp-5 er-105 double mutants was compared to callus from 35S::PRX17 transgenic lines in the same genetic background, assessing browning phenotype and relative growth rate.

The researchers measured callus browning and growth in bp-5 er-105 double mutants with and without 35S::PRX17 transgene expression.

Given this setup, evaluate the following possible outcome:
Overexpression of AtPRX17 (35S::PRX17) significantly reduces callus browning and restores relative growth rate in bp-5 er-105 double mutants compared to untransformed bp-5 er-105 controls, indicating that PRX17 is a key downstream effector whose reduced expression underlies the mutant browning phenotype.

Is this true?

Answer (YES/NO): YES